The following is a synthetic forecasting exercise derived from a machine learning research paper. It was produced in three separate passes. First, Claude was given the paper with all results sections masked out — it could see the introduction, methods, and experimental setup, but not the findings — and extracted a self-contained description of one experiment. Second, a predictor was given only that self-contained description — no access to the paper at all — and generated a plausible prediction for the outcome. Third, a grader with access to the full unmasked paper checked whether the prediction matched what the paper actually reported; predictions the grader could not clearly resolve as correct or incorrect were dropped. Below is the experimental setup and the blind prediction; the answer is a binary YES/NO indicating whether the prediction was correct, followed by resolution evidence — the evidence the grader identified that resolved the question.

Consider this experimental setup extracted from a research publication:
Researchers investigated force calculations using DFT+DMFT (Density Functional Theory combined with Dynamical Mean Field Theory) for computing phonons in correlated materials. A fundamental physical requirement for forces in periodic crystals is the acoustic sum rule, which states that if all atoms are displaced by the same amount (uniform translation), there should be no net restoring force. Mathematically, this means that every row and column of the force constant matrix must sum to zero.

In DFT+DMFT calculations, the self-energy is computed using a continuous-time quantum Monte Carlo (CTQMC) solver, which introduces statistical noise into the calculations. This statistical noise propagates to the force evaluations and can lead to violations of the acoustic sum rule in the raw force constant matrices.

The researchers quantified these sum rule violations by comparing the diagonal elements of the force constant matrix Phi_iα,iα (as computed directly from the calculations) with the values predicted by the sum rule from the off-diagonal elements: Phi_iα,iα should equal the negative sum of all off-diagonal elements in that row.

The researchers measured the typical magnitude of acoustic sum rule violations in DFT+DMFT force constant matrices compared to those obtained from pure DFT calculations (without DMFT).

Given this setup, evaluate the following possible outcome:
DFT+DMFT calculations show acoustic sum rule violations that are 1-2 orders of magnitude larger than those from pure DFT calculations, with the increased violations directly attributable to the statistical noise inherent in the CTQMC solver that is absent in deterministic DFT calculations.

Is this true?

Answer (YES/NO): NO